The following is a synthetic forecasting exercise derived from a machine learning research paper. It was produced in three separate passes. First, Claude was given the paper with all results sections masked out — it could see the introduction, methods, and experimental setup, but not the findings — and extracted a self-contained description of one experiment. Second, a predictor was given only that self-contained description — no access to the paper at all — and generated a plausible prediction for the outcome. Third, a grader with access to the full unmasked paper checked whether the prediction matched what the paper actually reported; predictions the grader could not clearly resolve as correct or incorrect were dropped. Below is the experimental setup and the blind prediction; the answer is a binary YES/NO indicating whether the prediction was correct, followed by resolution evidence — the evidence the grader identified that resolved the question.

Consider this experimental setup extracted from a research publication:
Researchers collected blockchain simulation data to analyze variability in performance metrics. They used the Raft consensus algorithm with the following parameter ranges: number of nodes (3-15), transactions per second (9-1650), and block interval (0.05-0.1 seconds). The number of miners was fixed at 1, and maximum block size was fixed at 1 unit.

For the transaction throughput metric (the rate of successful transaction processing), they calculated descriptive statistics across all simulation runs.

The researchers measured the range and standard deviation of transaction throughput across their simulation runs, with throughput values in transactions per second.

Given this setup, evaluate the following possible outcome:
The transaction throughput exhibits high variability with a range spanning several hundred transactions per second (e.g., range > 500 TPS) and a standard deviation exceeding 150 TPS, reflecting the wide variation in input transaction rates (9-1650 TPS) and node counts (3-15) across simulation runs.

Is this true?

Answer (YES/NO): YES